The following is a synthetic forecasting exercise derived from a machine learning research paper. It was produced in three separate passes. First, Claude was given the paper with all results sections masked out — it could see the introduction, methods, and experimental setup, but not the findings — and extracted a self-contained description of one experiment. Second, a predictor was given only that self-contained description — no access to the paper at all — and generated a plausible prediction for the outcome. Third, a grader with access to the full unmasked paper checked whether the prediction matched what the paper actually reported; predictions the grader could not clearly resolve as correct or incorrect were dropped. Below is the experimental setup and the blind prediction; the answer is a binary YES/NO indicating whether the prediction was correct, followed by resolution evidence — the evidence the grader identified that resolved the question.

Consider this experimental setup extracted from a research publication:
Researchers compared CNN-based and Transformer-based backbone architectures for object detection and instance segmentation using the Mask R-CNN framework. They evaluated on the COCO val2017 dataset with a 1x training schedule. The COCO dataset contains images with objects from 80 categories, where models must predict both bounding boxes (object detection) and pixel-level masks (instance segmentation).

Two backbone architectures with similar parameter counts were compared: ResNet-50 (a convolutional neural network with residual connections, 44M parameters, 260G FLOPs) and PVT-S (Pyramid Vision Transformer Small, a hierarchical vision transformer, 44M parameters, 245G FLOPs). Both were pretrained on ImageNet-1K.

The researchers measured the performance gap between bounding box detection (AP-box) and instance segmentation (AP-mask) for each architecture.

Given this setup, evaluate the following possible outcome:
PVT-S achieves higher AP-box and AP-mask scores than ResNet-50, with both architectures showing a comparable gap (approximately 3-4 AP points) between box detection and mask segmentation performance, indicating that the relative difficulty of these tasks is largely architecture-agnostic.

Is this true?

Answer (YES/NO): NO